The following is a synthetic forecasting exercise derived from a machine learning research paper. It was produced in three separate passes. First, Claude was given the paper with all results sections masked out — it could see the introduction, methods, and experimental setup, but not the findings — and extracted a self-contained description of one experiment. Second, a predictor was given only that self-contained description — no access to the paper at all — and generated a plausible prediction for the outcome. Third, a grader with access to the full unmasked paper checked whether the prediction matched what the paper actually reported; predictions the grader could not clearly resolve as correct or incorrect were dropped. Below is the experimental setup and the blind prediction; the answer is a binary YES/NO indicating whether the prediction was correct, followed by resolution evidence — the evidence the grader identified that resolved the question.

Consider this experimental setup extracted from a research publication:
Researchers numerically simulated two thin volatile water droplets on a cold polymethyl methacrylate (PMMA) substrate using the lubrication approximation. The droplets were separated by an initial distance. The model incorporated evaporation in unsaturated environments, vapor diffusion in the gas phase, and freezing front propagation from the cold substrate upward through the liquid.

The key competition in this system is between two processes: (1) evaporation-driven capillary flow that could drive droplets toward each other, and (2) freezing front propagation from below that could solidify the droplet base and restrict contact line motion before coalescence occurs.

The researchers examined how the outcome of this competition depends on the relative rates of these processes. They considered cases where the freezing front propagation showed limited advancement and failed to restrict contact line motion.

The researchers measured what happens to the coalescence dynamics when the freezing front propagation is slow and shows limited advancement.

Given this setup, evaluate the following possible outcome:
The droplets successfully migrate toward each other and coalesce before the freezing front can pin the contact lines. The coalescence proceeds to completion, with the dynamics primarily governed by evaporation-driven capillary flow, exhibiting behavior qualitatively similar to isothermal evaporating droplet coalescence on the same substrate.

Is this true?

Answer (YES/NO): NO